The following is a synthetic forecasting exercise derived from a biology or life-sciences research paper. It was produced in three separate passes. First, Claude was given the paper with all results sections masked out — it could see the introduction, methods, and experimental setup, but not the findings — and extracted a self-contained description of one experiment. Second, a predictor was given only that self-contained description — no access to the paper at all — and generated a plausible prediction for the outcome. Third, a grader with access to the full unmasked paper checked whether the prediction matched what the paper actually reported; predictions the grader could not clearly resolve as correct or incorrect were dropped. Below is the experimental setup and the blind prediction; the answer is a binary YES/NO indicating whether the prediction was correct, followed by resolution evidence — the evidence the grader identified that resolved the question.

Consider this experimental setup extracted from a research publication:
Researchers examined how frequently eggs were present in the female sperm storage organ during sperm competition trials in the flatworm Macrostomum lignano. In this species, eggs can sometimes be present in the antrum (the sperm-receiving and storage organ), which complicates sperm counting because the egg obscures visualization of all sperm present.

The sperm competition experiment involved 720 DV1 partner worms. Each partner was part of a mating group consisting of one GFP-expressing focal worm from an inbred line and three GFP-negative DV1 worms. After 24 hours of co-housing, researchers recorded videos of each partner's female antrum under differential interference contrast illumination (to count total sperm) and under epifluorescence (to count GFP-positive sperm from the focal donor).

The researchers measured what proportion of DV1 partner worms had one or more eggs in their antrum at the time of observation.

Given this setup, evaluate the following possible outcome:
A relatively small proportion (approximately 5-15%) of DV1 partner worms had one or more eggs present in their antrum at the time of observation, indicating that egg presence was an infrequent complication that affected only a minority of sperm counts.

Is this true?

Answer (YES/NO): NO